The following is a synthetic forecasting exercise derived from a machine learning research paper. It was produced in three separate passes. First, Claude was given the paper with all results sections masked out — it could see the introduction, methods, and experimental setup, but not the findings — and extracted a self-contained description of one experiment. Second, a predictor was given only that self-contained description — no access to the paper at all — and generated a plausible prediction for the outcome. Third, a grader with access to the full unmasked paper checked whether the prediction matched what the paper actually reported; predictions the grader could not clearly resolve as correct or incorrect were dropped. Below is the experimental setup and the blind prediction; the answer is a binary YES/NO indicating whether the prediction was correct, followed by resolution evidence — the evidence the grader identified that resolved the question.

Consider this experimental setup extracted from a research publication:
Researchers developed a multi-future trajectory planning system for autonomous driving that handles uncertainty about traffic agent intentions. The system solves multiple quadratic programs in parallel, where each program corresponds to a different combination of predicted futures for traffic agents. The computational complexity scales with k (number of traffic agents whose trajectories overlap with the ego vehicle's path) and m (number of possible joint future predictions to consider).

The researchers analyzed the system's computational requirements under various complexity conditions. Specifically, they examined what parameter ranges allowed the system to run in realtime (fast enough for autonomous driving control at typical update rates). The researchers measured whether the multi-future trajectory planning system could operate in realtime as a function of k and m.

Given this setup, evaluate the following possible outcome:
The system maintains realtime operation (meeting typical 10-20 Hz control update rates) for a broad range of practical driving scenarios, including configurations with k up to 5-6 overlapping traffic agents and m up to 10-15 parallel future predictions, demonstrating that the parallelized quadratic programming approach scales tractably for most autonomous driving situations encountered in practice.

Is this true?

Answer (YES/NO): NO